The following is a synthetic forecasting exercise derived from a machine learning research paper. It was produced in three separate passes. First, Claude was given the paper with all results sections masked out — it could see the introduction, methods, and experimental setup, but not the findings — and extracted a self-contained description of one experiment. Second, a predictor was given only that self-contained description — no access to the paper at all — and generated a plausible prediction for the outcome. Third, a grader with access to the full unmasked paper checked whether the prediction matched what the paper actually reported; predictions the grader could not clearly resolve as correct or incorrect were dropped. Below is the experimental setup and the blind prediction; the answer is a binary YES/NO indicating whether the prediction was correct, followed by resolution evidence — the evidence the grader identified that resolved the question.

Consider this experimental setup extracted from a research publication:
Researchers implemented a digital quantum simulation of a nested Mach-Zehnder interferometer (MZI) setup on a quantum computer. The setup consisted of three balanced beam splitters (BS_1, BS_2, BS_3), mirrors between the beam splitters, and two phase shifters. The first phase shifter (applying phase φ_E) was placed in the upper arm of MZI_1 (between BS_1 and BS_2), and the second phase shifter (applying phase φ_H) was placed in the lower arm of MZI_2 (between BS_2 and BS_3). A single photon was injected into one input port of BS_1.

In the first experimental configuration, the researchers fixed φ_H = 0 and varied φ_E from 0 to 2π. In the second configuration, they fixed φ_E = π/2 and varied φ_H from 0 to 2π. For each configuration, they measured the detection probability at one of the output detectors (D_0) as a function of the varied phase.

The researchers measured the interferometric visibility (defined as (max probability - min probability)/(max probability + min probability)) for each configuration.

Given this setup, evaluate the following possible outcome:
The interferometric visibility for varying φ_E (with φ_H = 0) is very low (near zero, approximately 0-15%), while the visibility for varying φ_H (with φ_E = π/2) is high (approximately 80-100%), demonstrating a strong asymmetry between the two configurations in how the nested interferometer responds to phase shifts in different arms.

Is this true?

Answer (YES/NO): YES